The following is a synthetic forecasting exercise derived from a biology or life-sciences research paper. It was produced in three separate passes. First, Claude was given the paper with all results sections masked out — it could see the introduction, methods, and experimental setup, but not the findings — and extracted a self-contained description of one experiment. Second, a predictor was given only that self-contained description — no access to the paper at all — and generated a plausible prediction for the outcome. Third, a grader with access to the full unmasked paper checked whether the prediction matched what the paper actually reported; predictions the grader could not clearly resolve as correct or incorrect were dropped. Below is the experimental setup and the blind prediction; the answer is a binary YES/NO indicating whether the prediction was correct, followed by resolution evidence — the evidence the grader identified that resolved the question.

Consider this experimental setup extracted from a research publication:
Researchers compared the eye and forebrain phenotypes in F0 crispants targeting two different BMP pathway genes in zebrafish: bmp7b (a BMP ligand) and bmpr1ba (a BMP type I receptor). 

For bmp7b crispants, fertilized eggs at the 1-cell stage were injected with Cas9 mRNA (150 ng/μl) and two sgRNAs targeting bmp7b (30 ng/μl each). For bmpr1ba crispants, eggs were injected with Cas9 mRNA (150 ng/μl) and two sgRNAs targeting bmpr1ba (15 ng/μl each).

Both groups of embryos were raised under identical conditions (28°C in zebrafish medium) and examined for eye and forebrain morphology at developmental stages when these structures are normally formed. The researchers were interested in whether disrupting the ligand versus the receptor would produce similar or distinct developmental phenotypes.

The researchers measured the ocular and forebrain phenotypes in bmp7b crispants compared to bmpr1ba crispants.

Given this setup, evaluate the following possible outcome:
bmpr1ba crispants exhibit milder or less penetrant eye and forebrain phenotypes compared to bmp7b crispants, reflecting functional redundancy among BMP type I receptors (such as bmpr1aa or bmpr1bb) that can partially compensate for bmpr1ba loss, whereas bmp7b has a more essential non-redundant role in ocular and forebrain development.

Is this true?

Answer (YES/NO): NO